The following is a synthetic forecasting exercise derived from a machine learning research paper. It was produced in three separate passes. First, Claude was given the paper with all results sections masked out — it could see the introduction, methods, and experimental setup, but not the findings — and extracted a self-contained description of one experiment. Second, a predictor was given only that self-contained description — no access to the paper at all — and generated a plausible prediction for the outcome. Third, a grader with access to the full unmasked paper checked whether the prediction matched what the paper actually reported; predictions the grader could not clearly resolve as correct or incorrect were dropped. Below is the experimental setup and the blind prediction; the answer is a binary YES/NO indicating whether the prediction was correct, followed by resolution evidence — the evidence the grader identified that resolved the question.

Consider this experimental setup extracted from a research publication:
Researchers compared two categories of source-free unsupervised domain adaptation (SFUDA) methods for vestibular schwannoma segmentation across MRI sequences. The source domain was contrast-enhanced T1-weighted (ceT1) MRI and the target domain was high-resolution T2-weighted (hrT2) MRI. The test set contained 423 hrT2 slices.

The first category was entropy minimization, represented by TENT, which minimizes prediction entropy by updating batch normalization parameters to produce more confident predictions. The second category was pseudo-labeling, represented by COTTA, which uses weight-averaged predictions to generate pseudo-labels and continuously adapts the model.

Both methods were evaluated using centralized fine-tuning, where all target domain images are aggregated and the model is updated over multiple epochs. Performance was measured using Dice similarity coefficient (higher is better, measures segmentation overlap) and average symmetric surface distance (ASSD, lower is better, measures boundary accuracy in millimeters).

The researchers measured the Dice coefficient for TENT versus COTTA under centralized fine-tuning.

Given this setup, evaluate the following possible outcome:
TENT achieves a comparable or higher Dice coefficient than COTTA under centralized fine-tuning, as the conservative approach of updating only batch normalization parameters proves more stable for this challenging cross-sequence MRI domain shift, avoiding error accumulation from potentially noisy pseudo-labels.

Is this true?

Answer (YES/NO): YES